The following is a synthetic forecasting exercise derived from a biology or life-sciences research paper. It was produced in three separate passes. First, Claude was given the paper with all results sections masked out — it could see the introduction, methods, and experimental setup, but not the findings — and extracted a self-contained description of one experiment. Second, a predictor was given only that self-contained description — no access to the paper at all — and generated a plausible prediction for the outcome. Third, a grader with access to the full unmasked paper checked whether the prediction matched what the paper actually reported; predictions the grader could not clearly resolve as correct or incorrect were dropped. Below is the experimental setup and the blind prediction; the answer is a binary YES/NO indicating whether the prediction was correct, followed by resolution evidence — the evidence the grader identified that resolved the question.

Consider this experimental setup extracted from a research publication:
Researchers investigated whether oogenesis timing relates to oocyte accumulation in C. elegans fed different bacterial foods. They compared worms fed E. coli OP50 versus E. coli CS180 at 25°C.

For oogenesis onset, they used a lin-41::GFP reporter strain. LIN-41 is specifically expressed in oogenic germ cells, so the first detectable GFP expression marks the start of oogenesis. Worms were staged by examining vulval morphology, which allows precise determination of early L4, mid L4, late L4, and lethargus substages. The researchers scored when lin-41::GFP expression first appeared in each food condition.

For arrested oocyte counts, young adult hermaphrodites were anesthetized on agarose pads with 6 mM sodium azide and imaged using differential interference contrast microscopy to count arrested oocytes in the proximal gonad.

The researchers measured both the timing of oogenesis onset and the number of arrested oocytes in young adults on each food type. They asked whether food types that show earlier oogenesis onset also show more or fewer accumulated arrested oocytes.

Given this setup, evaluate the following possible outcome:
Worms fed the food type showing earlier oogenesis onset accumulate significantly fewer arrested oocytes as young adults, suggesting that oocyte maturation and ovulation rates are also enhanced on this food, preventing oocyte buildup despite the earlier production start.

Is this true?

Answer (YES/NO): NO